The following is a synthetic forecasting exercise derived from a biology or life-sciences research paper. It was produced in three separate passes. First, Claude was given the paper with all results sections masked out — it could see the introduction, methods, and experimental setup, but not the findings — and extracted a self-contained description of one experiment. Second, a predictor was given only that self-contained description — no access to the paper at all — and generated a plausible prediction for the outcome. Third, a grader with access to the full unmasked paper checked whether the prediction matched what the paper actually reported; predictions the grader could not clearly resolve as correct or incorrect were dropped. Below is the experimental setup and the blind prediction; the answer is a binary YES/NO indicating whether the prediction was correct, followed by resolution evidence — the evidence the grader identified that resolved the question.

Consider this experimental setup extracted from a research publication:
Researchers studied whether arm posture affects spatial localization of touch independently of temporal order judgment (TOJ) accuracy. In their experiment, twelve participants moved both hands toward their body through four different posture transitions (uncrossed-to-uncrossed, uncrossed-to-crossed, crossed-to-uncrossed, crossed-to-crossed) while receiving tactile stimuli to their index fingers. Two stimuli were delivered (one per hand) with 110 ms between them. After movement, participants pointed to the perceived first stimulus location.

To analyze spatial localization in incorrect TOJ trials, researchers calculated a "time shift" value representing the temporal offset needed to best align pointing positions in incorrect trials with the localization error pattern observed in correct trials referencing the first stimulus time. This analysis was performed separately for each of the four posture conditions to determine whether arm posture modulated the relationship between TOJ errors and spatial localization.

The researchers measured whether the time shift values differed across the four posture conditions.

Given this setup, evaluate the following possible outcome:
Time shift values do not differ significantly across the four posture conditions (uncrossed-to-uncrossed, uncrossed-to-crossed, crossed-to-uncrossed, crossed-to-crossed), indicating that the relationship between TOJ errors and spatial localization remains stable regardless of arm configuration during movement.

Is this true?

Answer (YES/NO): YES